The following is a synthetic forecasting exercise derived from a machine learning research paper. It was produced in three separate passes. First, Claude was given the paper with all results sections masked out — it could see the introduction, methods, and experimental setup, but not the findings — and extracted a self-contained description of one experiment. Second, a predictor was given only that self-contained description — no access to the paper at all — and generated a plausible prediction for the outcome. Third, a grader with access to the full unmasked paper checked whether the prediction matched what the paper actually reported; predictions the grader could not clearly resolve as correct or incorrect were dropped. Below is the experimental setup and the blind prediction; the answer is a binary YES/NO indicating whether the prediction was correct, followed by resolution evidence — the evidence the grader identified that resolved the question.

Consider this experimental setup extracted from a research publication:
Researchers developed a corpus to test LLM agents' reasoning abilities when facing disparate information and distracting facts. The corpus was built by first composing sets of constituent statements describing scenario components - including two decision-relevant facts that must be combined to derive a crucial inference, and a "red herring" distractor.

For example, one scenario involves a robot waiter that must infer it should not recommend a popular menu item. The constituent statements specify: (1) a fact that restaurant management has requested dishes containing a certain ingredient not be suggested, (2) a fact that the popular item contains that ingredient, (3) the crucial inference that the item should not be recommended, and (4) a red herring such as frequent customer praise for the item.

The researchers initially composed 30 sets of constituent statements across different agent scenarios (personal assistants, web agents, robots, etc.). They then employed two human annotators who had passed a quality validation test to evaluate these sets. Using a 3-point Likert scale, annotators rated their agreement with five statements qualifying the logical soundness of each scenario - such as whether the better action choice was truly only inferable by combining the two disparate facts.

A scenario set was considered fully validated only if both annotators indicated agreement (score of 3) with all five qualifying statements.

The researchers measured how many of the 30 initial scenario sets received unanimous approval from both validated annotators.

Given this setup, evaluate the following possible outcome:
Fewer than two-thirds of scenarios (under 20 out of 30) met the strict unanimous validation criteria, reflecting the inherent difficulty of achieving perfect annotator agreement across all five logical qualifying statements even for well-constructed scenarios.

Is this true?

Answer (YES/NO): YES